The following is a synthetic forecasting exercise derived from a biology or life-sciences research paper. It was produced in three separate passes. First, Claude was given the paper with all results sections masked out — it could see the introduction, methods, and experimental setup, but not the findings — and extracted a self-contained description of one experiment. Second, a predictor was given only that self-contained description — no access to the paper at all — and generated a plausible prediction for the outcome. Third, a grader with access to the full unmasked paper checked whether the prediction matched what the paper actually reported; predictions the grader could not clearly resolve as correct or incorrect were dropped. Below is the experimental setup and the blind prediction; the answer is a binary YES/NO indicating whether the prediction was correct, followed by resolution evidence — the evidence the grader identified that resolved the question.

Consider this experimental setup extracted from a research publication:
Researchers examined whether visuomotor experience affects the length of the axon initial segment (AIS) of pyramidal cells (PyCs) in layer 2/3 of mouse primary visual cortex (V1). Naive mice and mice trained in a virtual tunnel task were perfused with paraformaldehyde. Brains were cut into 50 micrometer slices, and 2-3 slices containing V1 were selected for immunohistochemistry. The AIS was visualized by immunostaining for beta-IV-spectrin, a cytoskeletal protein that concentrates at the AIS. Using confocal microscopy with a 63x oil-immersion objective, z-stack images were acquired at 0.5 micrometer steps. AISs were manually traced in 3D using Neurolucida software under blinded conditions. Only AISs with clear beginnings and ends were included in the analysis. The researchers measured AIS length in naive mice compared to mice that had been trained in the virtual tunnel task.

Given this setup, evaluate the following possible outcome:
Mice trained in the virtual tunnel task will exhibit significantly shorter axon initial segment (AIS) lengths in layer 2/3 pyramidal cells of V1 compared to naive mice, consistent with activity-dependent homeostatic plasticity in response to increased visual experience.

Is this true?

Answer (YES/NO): YES